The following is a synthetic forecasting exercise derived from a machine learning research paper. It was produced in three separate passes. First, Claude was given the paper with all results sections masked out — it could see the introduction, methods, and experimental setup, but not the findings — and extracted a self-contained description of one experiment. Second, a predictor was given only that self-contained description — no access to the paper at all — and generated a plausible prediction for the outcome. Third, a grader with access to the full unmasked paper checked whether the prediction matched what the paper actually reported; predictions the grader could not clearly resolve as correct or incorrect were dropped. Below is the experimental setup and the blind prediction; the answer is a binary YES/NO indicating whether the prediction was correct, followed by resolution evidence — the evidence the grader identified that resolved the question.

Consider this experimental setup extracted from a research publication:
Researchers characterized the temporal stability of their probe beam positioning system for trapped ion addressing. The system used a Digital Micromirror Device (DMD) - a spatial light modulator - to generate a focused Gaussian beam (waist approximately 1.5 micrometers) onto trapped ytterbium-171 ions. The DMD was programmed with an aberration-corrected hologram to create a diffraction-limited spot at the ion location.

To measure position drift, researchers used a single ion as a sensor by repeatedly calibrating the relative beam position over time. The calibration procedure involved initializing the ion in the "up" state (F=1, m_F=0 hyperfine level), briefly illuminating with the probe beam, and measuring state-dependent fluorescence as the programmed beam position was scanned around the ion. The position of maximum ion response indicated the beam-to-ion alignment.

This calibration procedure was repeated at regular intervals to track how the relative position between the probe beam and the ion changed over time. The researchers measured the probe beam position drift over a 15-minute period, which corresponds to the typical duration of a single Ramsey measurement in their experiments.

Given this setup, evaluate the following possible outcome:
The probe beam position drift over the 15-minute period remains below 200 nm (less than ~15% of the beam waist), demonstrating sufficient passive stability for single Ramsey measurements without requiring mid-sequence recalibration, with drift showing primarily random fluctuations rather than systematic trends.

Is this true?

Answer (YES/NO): NO